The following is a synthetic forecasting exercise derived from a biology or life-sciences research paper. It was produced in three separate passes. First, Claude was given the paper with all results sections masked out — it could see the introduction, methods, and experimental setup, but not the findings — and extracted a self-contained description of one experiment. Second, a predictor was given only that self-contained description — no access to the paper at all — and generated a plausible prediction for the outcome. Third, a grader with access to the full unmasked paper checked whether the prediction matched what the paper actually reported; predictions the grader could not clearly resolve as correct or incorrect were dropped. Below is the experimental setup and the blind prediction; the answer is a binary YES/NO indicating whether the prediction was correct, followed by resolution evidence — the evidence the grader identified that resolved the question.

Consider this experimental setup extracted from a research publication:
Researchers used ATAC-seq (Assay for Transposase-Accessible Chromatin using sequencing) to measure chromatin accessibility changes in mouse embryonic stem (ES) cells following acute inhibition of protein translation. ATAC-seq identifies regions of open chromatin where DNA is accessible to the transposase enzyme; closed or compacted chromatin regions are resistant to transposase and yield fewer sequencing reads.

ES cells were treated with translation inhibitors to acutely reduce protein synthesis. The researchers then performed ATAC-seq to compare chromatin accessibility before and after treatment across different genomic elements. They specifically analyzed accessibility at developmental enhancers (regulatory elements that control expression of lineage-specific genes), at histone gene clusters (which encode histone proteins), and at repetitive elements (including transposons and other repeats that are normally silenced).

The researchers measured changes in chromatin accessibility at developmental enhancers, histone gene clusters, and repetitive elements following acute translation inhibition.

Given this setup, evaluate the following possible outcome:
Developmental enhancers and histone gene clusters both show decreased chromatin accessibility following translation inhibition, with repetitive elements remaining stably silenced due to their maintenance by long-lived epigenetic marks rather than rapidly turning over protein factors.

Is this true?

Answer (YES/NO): NO